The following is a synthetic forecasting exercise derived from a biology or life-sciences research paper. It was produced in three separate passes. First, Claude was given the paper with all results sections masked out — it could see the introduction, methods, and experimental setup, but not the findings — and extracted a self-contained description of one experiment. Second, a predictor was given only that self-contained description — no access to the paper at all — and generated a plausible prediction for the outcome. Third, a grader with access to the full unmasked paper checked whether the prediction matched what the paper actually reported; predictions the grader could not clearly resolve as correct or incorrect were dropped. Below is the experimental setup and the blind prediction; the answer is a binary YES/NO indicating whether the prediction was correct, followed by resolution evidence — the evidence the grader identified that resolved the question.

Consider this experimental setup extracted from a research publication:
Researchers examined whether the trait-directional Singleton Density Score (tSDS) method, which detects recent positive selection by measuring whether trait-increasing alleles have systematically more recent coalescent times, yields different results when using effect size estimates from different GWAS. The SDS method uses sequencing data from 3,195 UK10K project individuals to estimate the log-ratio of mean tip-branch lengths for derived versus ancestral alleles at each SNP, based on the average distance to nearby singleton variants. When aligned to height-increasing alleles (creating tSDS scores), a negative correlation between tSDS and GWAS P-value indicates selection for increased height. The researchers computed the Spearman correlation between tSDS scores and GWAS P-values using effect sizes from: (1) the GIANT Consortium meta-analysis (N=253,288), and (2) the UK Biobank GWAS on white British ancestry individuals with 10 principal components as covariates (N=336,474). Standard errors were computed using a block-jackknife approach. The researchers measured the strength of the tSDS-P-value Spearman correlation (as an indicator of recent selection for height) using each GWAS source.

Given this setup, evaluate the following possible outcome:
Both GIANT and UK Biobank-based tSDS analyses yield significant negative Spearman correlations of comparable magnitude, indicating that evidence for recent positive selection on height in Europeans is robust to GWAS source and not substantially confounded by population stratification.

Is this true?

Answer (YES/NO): NO